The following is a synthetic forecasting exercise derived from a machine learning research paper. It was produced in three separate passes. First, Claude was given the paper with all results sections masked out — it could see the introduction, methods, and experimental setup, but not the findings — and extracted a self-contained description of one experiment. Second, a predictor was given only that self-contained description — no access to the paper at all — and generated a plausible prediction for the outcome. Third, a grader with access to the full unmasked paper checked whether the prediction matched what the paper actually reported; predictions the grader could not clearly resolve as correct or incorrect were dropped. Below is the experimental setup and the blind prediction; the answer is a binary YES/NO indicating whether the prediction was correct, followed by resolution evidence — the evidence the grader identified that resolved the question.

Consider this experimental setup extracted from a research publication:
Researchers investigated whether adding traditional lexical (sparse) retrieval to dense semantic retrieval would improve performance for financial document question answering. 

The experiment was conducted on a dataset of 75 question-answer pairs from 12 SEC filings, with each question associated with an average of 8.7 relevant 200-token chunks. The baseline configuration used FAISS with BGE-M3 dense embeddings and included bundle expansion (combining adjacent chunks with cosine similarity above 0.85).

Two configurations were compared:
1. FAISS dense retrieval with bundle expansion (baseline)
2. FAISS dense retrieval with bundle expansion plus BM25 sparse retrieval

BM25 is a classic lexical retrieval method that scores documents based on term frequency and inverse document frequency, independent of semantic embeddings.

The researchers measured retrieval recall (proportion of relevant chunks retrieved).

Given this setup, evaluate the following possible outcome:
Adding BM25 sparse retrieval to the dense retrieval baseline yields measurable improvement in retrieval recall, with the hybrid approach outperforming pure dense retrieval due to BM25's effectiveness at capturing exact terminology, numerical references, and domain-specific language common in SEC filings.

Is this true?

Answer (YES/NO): YES